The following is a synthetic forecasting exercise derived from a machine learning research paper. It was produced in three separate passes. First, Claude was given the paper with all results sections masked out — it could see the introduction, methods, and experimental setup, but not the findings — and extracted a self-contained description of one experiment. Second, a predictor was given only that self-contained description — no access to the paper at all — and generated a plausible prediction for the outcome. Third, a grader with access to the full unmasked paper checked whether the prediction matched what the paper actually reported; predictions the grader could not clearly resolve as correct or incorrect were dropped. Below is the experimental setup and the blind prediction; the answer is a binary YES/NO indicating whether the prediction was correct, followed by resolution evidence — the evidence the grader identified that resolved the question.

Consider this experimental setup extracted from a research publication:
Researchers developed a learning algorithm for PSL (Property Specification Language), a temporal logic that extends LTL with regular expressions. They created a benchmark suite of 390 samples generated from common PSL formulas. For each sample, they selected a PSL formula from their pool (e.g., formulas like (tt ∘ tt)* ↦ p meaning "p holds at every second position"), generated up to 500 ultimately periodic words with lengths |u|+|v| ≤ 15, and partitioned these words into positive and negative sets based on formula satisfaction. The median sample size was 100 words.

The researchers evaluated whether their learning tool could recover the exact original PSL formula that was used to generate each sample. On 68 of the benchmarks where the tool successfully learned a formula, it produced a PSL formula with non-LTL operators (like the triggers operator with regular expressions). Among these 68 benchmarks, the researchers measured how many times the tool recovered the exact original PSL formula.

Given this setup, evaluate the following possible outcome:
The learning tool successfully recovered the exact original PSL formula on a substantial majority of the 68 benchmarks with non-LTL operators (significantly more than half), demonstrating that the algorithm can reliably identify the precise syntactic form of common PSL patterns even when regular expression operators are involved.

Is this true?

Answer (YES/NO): NO